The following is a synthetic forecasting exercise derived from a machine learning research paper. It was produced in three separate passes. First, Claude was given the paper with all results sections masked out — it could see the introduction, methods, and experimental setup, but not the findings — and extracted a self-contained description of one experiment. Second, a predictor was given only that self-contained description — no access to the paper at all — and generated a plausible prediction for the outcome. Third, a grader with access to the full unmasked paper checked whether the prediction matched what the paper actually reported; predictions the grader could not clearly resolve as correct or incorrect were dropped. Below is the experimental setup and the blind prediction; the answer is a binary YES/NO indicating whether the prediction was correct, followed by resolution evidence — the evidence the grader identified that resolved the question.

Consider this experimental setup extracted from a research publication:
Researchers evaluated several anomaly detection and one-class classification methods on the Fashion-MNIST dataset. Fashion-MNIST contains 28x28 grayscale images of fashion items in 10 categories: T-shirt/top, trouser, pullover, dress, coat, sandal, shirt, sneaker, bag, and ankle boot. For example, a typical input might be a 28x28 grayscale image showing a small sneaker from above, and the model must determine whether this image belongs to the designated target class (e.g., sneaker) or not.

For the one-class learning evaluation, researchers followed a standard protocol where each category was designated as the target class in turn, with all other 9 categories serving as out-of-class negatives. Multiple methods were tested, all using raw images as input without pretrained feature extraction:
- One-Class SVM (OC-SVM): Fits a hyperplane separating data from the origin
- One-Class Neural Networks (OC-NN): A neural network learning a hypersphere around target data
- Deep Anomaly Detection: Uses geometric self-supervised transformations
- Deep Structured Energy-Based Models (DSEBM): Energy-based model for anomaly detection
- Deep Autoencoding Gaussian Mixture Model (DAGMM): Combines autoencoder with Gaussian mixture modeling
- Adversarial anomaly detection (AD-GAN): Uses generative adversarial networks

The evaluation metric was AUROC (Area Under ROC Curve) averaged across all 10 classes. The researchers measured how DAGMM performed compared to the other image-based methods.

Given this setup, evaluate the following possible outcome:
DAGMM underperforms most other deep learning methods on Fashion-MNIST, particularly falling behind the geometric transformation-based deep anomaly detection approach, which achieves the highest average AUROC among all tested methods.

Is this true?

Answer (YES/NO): NO